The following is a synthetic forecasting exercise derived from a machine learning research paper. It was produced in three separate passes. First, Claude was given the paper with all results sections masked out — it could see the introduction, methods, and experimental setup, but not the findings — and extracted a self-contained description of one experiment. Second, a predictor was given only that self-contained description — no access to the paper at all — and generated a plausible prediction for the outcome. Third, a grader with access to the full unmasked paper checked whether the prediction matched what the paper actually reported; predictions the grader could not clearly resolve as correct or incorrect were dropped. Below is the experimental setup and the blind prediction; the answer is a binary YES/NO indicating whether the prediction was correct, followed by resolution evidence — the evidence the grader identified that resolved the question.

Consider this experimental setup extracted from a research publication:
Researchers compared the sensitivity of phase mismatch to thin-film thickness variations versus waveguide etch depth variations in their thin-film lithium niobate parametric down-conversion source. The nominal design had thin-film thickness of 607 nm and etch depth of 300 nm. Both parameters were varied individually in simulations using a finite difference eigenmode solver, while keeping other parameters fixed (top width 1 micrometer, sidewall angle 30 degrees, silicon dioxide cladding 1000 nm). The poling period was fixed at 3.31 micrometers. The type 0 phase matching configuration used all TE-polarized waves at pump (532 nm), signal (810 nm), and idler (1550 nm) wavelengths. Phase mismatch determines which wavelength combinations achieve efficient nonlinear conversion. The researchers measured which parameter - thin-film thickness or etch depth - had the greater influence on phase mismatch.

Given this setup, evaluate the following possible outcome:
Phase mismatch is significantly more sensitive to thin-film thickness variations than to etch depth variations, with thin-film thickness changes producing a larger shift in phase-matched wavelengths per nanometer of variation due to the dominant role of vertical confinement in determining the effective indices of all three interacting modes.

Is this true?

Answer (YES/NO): YES